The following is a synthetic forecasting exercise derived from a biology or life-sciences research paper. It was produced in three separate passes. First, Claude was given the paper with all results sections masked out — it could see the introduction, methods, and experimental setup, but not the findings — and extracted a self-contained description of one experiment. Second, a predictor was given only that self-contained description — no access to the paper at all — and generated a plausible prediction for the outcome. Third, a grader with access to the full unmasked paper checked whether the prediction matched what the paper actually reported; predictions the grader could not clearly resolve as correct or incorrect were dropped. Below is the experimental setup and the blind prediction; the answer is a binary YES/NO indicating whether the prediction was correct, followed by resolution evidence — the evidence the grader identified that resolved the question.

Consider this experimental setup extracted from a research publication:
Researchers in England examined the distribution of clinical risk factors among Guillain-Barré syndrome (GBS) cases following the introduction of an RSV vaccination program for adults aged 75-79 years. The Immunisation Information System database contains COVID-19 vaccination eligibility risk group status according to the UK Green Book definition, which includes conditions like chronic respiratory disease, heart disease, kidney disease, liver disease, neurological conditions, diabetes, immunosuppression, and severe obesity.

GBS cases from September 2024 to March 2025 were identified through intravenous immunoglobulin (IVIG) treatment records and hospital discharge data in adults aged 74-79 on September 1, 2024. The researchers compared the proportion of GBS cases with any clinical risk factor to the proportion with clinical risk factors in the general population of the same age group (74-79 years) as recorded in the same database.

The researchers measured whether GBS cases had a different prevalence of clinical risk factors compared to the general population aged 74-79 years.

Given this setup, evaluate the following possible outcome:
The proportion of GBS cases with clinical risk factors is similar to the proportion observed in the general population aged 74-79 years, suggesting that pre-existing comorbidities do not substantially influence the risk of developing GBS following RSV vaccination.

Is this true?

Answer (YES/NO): NO